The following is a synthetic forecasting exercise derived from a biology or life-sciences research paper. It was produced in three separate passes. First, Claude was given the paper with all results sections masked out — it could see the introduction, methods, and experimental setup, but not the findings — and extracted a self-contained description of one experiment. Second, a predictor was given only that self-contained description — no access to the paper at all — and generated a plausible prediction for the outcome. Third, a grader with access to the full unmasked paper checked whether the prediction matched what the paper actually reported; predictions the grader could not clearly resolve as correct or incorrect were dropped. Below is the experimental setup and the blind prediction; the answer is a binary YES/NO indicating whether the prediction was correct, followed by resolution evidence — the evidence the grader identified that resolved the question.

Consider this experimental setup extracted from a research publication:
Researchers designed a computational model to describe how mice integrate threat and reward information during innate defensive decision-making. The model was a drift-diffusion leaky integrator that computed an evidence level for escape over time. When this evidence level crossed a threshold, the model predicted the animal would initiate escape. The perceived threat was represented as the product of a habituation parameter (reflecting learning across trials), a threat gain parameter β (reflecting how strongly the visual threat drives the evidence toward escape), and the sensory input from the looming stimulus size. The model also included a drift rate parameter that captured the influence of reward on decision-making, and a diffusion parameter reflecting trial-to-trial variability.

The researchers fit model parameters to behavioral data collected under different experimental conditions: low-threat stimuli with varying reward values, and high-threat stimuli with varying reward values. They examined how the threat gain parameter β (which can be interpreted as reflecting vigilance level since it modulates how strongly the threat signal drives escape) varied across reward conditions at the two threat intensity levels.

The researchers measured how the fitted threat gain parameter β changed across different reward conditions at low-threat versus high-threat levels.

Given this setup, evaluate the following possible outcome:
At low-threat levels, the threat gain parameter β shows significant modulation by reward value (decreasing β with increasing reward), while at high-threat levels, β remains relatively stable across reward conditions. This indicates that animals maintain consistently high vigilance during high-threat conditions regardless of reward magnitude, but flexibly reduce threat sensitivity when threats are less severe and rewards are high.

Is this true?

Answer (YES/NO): NO